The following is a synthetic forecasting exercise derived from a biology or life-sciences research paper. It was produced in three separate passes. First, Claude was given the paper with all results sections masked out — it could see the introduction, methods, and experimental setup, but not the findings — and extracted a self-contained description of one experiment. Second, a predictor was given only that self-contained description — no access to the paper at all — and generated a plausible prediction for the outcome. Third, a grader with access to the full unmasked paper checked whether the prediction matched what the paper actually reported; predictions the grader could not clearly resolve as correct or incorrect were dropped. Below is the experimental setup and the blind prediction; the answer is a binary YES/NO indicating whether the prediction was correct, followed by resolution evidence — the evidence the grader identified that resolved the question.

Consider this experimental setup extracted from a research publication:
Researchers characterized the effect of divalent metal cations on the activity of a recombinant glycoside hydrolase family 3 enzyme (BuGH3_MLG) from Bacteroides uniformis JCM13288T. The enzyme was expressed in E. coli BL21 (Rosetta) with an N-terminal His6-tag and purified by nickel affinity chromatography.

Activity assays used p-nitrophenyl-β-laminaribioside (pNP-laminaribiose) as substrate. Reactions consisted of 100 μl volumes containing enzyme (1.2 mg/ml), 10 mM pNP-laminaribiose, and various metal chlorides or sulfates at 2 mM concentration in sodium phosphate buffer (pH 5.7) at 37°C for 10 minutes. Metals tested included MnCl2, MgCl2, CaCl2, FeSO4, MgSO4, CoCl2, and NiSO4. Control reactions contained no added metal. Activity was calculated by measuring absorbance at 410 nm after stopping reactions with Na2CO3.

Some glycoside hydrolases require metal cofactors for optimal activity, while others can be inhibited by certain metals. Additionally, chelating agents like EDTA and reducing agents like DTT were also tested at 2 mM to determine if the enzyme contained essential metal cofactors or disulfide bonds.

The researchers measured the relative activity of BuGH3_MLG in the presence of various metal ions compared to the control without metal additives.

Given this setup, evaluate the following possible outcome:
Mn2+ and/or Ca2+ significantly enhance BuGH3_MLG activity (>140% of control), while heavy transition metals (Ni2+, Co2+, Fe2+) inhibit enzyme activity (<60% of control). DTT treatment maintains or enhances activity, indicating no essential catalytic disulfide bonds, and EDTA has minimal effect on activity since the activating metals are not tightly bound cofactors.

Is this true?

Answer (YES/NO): NO